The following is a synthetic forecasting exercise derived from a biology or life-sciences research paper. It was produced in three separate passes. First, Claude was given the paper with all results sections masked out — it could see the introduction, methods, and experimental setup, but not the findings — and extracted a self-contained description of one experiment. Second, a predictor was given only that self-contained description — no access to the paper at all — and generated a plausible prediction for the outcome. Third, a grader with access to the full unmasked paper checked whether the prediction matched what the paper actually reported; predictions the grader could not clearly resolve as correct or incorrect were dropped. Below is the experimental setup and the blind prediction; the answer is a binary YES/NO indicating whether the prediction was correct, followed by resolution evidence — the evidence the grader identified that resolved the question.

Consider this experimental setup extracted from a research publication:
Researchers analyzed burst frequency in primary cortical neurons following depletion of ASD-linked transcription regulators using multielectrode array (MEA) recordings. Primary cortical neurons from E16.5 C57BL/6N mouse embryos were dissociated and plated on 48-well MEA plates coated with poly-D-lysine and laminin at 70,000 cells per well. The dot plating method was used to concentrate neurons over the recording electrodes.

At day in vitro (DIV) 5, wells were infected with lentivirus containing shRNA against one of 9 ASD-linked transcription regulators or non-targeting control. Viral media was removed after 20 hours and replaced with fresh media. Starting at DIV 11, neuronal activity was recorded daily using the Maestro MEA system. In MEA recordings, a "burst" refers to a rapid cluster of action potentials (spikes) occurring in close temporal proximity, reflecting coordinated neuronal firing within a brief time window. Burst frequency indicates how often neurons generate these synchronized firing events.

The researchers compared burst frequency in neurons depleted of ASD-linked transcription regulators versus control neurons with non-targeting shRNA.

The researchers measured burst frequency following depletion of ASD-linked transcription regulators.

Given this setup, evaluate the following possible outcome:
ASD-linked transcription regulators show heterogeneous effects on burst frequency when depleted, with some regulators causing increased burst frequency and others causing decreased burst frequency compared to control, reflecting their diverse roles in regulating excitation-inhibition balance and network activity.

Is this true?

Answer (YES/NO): NO